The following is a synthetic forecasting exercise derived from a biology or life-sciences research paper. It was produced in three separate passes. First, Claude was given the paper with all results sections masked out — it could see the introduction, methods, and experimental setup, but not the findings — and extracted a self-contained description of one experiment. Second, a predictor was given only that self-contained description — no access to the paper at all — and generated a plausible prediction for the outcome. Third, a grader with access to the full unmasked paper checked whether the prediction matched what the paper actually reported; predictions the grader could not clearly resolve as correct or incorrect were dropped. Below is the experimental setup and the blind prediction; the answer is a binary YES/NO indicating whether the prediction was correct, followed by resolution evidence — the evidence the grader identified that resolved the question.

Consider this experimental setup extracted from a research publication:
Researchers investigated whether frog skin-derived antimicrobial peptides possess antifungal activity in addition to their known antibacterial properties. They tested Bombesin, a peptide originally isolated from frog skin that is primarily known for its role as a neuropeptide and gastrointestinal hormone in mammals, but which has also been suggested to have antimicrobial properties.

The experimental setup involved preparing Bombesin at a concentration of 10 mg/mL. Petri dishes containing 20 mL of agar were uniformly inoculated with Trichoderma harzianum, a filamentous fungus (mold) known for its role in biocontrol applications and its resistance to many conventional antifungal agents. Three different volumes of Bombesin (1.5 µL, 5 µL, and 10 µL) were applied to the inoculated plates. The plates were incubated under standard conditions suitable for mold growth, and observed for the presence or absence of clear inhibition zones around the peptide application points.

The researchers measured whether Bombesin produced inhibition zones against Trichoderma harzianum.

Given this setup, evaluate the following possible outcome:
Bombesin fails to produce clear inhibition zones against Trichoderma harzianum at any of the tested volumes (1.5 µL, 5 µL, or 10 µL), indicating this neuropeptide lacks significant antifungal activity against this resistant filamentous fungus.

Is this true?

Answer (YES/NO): NO